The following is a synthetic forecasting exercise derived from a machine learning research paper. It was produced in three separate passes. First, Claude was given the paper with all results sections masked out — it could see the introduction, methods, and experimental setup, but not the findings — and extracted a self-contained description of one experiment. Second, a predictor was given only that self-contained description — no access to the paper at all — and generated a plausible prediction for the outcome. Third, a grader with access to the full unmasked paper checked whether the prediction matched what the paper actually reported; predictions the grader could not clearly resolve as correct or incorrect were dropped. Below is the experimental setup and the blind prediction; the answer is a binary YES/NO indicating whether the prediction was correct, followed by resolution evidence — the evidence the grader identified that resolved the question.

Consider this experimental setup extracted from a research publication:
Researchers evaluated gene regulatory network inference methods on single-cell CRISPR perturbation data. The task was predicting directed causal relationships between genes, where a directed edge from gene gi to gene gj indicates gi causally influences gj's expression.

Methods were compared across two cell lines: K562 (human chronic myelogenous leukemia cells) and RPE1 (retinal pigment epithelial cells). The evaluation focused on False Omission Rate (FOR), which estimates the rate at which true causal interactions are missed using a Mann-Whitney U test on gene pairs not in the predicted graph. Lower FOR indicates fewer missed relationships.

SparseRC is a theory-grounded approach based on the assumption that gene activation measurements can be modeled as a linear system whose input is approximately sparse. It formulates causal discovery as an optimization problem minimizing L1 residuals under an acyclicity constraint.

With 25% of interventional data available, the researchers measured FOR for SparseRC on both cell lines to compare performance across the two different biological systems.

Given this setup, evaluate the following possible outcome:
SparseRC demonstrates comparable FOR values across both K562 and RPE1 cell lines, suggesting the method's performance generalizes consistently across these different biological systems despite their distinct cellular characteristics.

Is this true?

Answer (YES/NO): NO